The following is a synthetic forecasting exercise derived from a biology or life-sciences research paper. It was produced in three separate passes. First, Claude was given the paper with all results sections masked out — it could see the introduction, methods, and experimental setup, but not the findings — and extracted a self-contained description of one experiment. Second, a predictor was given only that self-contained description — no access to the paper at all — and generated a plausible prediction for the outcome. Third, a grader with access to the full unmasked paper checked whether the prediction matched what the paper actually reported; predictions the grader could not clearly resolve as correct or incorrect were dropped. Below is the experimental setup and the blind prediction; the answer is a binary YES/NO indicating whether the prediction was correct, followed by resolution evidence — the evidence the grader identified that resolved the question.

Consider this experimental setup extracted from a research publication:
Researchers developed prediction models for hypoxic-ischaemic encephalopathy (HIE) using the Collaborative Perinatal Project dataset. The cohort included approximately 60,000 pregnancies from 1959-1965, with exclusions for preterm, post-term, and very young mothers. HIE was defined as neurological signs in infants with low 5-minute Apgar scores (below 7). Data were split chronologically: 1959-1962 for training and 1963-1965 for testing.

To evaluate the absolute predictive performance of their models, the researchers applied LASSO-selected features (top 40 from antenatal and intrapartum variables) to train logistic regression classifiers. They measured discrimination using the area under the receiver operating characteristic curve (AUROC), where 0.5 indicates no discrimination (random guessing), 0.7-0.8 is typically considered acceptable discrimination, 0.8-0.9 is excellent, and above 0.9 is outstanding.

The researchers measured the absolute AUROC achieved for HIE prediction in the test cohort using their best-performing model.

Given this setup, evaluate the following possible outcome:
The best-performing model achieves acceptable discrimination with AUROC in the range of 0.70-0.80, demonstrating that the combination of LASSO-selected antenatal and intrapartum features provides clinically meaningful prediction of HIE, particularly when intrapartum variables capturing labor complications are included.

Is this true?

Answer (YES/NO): NO